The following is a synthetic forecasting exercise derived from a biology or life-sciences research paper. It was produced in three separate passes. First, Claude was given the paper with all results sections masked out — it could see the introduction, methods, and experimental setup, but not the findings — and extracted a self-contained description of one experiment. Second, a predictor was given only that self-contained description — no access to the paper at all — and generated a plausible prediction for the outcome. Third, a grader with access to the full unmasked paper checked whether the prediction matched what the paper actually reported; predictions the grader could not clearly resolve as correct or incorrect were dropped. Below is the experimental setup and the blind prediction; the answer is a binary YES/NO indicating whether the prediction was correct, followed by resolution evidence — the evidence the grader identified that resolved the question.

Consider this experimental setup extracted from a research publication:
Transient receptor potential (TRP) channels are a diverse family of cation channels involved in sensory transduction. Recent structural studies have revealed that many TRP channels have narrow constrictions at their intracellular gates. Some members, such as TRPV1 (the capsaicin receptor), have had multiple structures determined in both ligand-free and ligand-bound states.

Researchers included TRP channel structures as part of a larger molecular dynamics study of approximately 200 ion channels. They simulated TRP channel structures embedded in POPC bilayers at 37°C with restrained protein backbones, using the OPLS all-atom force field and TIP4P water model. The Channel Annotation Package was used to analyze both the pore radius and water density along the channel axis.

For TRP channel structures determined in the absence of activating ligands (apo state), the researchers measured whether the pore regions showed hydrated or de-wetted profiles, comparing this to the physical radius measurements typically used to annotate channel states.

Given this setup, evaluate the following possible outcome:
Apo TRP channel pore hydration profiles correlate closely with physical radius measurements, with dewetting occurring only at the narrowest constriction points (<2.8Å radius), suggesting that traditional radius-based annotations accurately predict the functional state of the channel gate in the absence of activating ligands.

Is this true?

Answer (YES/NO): NO